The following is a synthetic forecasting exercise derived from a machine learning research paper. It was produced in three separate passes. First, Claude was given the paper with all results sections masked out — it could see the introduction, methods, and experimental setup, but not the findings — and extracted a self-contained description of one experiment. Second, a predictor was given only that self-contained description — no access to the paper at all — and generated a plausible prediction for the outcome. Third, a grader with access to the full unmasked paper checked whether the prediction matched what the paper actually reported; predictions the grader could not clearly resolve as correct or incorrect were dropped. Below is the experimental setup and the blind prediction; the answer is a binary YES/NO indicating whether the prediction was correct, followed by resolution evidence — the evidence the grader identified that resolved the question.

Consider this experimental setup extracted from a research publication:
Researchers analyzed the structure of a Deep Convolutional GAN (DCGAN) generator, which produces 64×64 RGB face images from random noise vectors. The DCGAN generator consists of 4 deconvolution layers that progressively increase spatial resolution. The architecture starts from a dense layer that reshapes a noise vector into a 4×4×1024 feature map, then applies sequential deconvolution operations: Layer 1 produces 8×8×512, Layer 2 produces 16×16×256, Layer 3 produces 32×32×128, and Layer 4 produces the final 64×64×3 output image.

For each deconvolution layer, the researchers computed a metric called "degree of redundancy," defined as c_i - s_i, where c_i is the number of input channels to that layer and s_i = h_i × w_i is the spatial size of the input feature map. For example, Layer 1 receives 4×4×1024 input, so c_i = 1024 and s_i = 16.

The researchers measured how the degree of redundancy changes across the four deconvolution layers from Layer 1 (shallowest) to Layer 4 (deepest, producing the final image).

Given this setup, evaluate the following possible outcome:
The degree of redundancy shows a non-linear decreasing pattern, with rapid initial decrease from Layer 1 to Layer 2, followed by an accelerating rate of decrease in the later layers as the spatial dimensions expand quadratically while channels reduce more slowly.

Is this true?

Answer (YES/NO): NO